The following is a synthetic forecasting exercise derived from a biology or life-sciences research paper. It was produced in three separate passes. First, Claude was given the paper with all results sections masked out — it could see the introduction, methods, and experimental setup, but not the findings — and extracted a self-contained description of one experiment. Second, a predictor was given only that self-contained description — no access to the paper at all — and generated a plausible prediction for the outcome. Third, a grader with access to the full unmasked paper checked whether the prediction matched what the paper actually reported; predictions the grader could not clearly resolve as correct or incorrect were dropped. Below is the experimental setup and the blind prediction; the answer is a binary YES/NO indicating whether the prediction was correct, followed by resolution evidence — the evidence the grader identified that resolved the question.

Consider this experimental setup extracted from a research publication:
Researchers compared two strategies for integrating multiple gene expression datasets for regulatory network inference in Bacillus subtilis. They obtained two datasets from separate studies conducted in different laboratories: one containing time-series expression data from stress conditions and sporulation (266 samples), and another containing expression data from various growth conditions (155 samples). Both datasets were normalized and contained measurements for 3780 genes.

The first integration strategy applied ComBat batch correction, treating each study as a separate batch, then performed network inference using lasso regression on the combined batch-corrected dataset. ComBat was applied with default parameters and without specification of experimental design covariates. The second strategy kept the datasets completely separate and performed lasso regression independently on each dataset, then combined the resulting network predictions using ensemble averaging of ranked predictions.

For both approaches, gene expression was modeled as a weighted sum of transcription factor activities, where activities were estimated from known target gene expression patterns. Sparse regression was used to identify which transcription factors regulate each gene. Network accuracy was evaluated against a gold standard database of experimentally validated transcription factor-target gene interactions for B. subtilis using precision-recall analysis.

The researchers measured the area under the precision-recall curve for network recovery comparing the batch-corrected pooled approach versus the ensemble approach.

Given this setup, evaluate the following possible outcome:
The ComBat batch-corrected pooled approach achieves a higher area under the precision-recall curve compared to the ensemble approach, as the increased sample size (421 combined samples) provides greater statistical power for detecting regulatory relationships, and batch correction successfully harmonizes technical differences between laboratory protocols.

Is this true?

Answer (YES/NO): NO